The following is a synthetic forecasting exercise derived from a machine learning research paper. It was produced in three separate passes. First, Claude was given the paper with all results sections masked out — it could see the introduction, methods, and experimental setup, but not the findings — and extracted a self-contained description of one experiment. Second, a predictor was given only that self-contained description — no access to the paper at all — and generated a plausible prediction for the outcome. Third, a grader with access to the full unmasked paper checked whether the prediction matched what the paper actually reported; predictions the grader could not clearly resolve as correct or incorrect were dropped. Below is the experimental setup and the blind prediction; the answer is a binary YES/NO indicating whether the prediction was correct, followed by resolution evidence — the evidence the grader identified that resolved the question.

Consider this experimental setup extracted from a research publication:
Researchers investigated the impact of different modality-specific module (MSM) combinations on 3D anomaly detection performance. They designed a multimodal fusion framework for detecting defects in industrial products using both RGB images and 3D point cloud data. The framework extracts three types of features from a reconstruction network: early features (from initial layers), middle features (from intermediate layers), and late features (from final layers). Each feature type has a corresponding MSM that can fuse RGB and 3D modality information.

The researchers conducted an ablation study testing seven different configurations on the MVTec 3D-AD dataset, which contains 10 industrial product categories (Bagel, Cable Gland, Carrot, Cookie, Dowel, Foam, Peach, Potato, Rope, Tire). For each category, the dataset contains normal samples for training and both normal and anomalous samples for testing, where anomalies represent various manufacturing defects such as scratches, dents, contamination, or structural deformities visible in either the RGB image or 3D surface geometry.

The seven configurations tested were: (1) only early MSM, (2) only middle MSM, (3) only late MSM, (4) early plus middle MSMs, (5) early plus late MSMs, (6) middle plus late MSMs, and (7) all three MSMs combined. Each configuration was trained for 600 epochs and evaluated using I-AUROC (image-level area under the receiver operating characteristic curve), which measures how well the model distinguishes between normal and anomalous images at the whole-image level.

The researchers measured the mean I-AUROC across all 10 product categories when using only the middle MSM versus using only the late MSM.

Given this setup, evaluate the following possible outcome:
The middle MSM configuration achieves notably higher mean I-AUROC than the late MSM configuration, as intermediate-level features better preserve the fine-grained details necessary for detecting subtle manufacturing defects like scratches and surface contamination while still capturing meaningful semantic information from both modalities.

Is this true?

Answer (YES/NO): YES